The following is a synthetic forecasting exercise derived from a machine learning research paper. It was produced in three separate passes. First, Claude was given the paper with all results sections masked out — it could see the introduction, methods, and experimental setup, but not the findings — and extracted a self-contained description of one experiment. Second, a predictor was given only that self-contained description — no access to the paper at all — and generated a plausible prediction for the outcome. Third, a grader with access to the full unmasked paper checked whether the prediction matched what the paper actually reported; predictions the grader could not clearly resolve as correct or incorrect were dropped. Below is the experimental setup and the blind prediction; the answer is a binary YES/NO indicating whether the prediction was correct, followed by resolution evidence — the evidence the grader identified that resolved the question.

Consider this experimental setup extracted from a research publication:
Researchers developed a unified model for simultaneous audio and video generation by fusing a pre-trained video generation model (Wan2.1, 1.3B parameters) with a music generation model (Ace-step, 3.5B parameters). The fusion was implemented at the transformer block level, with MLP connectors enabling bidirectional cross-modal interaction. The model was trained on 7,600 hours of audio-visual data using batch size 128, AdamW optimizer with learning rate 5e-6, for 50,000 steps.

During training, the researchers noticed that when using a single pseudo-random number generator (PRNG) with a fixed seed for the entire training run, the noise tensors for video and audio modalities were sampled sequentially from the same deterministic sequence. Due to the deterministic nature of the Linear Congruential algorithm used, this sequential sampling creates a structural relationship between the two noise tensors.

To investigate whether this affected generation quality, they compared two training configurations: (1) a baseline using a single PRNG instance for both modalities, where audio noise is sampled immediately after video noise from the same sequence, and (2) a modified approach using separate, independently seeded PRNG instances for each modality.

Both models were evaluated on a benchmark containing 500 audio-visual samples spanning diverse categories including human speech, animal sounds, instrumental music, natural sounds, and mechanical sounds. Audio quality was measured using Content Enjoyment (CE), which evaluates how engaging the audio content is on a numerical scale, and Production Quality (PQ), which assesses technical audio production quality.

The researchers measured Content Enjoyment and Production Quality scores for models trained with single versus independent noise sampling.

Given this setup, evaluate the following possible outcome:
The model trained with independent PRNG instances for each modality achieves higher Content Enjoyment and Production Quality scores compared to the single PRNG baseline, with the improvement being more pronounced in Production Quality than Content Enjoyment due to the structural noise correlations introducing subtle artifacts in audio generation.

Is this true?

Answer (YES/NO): YES